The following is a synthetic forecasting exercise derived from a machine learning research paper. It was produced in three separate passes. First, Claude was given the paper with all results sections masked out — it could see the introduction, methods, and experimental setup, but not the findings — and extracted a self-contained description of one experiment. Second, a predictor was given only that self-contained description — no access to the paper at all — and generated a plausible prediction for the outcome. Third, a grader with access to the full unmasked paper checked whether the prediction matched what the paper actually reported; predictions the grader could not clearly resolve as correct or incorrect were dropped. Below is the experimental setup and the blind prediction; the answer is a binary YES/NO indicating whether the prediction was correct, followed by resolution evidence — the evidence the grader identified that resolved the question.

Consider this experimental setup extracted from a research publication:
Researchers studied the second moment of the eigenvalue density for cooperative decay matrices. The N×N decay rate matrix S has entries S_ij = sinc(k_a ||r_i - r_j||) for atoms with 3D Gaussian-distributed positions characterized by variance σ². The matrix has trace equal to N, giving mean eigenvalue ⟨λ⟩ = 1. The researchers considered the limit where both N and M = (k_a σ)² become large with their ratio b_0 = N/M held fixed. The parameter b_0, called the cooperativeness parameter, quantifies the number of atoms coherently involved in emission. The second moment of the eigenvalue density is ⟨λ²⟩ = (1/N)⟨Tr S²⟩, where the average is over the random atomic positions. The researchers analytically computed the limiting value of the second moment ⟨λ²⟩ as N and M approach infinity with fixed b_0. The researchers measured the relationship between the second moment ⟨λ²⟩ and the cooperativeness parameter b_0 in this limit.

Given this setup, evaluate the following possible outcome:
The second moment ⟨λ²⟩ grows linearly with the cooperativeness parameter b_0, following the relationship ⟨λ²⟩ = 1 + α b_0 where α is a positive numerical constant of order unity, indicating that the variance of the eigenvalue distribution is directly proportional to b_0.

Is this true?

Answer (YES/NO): YES